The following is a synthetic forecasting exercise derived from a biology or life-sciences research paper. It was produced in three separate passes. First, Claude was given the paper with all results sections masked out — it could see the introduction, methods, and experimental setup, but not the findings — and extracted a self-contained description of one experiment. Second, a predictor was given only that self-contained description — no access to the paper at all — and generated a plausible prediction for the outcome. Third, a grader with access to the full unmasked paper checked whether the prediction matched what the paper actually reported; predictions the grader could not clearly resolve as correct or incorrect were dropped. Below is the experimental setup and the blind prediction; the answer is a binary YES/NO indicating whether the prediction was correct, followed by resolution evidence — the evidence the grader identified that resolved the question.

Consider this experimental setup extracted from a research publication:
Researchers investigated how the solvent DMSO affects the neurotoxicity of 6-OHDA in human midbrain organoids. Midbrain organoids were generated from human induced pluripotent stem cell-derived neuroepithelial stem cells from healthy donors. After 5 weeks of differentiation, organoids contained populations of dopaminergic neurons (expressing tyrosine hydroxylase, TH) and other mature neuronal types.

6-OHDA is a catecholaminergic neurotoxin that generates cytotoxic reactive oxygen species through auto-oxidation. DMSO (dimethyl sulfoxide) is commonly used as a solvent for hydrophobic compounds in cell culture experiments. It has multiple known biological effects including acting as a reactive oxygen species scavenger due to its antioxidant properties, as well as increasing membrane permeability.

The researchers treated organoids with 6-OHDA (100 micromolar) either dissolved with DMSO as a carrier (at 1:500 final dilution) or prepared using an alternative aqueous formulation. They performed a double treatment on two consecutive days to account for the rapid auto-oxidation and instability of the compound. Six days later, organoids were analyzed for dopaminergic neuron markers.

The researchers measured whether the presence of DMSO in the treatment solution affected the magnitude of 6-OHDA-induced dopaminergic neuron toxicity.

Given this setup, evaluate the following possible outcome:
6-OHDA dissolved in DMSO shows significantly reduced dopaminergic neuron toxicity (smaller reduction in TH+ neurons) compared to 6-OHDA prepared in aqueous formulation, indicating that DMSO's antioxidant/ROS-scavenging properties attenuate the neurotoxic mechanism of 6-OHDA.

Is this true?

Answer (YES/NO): YES